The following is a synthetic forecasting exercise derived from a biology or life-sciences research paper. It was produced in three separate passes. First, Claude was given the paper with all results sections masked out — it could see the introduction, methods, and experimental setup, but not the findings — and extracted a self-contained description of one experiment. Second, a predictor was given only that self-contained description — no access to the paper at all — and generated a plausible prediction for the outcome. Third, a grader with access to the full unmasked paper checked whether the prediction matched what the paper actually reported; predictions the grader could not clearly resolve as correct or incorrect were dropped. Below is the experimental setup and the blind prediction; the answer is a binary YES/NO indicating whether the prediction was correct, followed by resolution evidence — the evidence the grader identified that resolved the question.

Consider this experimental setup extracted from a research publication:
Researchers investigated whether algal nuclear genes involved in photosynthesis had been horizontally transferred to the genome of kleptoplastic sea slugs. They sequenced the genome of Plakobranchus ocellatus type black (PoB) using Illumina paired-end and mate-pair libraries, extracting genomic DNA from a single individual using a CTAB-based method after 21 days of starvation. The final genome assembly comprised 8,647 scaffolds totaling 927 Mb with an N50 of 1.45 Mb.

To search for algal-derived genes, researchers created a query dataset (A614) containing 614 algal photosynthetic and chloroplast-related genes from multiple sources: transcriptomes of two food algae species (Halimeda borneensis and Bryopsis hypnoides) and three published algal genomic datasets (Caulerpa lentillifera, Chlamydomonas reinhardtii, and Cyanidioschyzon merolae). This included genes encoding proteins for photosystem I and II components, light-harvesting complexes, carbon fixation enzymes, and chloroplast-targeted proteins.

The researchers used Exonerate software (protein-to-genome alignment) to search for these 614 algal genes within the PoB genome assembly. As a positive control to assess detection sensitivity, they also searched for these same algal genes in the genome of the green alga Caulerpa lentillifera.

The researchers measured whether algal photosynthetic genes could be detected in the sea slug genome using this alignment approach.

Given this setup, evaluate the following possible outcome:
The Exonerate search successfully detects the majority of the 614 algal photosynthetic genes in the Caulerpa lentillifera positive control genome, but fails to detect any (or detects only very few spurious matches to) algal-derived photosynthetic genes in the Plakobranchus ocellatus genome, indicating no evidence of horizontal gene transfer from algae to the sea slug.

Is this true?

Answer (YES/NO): YES